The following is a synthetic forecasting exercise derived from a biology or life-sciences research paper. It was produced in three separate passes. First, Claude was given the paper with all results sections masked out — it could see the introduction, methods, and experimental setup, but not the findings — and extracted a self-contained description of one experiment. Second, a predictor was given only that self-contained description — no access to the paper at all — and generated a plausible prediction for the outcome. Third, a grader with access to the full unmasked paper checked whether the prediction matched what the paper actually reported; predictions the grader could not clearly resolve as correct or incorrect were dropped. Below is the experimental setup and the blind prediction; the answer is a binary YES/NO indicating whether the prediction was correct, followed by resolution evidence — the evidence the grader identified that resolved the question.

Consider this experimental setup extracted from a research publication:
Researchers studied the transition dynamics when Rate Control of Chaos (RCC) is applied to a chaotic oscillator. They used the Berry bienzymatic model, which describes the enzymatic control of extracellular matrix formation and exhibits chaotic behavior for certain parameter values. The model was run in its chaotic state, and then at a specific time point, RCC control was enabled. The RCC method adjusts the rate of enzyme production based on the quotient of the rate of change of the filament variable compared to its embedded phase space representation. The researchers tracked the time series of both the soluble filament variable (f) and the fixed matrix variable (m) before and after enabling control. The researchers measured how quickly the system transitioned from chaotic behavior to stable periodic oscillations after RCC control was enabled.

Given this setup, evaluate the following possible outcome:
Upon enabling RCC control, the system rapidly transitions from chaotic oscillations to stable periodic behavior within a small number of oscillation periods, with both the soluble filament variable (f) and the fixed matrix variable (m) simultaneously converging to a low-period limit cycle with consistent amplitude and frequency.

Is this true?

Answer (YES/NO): YES